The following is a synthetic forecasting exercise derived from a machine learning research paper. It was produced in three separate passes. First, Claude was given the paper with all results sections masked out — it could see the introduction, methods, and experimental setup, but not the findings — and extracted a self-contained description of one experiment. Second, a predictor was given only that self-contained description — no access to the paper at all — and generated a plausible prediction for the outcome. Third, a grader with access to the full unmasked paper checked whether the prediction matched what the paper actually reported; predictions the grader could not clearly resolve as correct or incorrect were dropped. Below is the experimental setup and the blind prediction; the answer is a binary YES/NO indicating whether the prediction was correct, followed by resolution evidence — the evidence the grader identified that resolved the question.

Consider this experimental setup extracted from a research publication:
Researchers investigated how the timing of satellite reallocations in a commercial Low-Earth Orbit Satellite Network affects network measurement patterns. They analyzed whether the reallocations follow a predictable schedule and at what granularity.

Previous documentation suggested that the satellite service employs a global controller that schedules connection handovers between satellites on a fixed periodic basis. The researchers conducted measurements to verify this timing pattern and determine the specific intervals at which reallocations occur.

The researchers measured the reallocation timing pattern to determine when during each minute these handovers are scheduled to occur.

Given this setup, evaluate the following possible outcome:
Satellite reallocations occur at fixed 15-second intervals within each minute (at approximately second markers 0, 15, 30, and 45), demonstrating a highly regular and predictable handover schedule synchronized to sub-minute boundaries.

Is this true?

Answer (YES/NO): NO